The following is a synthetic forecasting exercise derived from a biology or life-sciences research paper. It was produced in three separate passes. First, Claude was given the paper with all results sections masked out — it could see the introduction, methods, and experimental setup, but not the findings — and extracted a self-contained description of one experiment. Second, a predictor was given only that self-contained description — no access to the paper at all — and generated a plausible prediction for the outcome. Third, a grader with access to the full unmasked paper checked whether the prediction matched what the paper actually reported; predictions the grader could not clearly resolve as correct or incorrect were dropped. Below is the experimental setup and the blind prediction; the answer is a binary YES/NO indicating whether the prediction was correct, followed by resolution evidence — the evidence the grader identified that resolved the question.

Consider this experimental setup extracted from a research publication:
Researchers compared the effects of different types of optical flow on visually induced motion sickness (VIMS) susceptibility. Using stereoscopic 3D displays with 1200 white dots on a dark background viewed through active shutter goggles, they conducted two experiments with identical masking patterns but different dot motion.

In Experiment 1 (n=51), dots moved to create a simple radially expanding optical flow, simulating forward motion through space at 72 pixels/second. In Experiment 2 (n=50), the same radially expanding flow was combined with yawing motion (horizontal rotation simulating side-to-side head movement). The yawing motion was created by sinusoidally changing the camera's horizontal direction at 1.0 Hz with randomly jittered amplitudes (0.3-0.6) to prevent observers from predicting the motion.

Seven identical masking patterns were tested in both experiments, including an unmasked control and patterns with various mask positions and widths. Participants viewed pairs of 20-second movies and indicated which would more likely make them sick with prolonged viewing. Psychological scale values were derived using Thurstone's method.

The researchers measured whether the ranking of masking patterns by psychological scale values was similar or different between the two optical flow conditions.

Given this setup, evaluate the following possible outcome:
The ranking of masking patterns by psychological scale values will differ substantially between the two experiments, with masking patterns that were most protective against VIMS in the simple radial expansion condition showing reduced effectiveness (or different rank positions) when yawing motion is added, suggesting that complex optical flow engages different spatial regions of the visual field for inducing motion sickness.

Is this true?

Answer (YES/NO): NO